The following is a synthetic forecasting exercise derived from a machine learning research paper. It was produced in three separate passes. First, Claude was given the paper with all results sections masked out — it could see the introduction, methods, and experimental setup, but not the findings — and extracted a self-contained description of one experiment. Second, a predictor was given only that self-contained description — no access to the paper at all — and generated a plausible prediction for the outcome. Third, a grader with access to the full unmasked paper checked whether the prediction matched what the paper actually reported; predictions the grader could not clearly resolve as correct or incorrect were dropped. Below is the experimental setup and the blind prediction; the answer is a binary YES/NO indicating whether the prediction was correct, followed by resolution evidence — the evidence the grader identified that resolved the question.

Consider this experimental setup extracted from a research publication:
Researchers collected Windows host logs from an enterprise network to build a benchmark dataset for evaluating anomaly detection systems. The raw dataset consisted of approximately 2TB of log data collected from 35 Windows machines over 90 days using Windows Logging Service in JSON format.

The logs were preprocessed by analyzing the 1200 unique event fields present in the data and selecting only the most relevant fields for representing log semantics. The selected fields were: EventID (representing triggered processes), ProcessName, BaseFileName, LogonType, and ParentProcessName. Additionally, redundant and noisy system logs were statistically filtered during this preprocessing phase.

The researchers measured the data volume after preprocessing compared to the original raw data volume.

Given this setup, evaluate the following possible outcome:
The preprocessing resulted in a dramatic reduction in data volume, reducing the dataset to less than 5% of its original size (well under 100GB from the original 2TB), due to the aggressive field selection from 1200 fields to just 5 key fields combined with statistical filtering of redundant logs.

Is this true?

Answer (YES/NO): NO